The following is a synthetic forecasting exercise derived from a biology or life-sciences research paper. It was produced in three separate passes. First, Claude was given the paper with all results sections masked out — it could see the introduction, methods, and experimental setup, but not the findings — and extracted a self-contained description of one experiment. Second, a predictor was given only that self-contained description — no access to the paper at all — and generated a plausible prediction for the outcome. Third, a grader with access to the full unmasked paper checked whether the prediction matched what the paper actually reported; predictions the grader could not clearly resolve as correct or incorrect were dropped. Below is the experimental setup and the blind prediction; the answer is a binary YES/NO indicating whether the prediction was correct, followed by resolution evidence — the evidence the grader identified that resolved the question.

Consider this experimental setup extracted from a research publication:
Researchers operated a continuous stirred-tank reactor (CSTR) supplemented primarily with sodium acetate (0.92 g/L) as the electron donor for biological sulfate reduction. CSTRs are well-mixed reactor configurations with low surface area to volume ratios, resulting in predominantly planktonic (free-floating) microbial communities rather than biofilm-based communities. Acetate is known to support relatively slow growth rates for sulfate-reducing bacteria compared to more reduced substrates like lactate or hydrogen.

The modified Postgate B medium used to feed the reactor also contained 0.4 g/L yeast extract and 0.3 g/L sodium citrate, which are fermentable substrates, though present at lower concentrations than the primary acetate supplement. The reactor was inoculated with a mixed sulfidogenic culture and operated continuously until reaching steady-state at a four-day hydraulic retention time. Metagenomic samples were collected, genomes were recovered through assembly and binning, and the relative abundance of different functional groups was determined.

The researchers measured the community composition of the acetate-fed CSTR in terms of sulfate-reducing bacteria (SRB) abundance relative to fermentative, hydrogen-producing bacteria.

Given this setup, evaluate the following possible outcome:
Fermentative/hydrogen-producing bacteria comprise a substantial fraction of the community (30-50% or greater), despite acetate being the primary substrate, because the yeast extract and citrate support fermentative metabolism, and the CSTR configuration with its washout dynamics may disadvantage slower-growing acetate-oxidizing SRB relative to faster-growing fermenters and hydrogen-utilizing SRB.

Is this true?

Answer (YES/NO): YES